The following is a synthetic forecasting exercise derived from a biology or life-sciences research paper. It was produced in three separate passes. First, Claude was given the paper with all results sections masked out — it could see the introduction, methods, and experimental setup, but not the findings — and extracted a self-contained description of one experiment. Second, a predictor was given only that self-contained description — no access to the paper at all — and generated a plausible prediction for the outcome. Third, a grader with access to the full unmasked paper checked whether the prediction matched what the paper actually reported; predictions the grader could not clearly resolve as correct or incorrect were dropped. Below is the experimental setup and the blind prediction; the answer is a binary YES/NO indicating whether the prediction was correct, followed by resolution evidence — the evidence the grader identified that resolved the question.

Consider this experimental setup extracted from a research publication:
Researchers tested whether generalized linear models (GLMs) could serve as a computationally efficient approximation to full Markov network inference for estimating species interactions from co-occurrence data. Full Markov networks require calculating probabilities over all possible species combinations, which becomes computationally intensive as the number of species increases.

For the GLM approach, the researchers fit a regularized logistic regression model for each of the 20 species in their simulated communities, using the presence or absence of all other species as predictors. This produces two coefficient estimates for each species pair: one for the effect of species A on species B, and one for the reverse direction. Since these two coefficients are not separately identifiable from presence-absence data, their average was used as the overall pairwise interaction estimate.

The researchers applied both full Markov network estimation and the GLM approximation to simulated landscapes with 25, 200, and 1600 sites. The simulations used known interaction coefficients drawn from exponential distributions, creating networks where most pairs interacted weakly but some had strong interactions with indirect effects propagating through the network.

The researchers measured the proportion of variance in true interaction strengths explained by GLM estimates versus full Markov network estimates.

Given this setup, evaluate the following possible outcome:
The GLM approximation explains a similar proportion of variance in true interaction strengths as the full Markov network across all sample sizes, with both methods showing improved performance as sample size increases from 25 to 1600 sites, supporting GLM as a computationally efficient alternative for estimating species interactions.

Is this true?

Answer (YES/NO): NO